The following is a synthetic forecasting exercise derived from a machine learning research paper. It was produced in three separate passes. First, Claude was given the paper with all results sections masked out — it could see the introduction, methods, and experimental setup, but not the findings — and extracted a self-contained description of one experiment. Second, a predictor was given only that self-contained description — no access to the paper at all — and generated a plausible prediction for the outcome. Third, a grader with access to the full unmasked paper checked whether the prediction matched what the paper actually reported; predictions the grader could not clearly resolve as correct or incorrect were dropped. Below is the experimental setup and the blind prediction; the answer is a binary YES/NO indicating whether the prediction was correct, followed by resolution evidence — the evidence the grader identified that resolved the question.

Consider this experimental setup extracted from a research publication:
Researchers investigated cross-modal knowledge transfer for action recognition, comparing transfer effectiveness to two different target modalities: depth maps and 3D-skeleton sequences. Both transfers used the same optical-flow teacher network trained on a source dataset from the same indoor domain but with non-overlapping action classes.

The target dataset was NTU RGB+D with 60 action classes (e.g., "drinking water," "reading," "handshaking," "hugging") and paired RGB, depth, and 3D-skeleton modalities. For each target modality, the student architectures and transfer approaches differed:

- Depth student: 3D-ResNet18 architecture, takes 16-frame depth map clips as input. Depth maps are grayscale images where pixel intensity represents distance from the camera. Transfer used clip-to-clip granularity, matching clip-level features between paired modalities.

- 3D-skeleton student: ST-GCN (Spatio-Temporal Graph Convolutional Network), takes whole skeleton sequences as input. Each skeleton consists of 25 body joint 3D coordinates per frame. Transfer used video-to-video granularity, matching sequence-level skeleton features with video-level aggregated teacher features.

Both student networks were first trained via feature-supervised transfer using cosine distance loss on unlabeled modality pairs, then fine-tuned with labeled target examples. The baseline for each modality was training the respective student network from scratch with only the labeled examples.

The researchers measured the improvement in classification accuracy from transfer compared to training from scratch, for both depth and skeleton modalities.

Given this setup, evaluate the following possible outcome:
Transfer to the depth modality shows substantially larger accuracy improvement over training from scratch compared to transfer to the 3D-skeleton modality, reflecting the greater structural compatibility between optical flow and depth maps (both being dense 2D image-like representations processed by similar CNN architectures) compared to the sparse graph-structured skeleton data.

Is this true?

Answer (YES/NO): YES